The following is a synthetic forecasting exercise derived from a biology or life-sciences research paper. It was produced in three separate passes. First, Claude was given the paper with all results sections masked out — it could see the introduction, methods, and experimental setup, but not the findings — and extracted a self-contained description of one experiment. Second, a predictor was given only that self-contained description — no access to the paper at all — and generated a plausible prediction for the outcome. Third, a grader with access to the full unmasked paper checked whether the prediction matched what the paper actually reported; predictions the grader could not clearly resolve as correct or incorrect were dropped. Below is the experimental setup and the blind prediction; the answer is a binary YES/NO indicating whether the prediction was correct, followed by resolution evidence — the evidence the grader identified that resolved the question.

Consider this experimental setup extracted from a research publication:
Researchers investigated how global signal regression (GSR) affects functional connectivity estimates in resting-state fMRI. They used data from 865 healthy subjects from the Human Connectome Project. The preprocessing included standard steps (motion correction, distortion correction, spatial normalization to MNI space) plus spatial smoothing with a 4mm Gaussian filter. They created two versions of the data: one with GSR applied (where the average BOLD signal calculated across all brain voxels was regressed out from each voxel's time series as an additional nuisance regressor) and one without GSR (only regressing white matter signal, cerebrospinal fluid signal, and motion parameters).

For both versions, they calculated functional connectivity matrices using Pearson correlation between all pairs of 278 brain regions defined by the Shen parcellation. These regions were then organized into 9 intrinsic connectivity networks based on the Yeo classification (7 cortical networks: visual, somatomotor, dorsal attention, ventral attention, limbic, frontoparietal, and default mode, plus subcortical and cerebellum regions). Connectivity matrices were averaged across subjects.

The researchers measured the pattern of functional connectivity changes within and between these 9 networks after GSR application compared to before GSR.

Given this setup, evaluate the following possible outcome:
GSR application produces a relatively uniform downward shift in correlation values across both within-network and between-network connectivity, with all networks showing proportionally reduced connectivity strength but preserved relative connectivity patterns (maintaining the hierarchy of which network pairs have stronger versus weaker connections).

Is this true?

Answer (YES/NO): NO